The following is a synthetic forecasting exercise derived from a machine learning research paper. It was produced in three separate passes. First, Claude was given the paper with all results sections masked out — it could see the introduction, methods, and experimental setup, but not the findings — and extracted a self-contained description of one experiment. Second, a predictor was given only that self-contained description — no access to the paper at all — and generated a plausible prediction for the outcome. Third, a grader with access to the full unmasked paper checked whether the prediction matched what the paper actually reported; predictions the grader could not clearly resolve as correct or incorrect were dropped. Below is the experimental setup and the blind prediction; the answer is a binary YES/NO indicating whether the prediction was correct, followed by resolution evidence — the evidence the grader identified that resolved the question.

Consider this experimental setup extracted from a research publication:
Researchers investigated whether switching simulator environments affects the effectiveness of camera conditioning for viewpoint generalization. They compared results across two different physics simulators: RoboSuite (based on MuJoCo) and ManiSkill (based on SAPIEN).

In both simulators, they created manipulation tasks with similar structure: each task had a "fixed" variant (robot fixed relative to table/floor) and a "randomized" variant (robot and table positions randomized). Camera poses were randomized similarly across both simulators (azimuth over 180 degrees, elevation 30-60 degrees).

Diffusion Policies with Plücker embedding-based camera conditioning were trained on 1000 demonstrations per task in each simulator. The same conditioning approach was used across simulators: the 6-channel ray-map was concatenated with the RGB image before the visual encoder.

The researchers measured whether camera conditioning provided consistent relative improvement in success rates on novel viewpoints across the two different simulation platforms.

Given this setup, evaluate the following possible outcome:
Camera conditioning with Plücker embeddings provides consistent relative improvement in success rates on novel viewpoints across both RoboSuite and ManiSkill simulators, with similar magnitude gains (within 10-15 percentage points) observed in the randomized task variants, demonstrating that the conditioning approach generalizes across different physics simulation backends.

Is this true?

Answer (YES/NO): NO